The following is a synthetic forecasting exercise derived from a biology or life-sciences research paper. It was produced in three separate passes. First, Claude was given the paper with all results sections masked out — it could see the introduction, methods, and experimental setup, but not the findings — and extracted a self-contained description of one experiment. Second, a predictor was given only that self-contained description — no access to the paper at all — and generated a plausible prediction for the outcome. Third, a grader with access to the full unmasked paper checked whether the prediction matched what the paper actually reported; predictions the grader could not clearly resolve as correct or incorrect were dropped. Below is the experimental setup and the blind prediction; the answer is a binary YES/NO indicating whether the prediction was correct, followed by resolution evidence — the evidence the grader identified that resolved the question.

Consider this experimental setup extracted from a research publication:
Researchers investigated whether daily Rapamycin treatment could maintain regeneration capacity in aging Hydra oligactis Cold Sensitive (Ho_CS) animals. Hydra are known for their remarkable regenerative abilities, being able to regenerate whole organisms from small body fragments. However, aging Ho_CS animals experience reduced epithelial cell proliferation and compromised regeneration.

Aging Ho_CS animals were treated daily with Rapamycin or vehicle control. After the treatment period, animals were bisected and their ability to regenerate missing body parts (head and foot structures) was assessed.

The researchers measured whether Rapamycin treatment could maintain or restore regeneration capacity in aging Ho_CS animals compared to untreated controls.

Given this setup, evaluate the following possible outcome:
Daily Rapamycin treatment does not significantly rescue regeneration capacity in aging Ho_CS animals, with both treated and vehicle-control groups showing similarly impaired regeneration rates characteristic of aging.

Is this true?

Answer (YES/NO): NO